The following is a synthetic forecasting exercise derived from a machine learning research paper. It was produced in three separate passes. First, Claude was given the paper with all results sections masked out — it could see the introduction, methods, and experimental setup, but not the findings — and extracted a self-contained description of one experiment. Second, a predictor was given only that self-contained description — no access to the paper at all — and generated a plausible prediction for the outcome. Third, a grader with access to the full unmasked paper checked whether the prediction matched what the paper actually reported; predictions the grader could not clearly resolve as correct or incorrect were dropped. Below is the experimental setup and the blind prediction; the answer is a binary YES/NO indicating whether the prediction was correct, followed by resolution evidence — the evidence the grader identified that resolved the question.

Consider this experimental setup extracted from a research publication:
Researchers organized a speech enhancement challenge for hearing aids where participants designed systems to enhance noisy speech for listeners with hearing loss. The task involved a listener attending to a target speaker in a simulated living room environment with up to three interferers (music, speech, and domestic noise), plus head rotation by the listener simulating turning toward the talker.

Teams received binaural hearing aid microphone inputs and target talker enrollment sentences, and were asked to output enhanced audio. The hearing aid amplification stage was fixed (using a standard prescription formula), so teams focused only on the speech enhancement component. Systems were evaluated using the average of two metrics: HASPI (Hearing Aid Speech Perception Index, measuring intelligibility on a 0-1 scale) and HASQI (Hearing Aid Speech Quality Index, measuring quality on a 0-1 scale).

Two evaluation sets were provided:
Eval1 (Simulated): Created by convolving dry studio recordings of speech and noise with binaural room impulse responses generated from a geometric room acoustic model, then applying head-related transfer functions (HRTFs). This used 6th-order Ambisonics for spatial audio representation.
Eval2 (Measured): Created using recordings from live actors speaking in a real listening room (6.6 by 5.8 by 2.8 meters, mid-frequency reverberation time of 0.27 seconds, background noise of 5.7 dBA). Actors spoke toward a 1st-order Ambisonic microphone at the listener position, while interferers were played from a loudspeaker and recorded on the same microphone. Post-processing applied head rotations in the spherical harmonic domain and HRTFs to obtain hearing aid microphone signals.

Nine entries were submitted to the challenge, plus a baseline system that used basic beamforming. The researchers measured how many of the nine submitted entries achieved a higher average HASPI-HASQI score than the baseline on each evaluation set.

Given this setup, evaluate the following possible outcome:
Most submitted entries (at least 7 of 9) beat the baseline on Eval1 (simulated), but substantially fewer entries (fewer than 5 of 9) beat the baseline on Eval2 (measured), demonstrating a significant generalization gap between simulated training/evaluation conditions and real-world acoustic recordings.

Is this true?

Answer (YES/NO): NO